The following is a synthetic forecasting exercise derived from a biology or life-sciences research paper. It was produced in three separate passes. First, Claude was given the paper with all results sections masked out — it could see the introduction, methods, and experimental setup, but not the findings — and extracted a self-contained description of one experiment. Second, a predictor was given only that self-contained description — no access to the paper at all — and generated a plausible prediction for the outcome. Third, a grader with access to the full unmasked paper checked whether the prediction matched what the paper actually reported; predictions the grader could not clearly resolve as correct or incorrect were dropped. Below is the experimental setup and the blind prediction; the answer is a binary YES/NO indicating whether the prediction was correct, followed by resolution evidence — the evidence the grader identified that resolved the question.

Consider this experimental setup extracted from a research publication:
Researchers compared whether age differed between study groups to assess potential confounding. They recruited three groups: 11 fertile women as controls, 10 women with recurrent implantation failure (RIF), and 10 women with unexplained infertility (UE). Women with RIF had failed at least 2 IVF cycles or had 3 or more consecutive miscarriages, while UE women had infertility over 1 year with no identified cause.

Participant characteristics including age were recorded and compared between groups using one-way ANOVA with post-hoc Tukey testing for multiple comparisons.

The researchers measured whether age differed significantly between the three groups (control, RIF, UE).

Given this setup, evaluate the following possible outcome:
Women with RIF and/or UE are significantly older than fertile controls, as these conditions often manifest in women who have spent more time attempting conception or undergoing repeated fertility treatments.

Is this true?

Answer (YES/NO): YES